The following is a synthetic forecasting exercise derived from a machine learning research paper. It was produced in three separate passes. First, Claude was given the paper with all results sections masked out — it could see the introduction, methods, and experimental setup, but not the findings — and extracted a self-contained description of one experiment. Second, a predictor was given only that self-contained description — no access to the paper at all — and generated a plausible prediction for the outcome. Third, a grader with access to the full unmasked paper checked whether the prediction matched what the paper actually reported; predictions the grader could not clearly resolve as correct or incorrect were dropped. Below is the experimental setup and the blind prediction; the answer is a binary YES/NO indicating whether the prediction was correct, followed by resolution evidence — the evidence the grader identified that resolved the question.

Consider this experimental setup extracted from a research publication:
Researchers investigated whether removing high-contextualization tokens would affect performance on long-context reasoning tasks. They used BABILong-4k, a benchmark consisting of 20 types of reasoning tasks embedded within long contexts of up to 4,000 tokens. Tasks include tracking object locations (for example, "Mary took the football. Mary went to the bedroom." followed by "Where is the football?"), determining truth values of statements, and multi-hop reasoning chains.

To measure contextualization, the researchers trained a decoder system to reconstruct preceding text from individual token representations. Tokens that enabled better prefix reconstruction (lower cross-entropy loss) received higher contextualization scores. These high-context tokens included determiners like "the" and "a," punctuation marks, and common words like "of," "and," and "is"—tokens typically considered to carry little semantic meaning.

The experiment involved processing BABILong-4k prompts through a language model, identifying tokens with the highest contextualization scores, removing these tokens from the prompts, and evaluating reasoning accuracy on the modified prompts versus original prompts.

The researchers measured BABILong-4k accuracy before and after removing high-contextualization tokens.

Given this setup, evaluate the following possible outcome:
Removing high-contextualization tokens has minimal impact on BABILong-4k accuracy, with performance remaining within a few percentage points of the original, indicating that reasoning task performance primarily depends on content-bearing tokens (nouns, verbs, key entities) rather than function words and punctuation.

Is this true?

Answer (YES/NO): NO